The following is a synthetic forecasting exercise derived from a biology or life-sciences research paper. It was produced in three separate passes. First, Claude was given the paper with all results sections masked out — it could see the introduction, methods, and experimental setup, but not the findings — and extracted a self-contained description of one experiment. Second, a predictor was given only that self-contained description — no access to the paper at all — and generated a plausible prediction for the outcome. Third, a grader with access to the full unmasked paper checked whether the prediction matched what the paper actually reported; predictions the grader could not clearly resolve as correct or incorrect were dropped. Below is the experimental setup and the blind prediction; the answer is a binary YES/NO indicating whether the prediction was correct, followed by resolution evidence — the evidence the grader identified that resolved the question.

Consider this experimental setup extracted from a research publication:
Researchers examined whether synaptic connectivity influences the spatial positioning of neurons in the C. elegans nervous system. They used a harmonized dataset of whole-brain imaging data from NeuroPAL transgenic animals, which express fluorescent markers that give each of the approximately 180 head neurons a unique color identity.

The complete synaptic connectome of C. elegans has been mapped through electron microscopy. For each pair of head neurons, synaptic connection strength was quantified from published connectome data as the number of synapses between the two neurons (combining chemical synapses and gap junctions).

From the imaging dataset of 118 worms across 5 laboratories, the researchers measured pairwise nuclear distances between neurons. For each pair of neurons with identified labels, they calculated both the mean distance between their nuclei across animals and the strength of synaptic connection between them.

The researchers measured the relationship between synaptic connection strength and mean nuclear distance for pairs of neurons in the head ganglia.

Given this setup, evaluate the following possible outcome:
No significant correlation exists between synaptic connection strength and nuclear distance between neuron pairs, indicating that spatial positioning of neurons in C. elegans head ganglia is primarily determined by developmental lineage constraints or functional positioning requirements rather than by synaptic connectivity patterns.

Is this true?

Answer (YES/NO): NO